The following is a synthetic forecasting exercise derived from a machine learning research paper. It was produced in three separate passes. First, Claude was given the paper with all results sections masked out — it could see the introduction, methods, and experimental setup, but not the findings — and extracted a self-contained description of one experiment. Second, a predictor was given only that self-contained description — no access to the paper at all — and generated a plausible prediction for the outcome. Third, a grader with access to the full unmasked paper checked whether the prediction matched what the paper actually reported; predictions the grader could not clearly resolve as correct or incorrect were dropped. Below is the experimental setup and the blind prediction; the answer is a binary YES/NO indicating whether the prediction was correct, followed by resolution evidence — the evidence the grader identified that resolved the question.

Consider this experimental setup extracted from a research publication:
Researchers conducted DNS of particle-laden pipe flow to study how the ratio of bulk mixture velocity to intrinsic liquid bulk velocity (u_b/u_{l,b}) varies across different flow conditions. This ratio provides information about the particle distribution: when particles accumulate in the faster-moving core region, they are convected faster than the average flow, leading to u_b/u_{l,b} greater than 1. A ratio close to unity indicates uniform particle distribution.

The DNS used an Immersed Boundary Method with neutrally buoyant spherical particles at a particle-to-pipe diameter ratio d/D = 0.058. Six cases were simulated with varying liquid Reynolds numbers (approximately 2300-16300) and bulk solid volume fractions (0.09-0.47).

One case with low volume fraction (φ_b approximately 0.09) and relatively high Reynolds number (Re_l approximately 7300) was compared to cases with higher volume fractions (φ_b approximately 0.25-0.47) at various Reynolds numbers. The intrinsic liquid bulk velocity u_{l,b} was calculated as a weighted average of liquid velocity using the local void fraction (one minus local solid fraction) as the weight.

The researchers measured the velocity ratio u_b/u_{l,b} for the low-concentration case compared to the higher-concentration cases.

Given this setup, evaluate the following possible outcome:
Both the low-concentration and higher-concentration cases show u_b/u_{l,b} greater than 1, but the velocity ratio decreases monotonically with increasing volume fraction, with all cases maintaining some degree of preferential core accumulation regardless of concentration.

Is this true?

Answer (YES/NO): NO